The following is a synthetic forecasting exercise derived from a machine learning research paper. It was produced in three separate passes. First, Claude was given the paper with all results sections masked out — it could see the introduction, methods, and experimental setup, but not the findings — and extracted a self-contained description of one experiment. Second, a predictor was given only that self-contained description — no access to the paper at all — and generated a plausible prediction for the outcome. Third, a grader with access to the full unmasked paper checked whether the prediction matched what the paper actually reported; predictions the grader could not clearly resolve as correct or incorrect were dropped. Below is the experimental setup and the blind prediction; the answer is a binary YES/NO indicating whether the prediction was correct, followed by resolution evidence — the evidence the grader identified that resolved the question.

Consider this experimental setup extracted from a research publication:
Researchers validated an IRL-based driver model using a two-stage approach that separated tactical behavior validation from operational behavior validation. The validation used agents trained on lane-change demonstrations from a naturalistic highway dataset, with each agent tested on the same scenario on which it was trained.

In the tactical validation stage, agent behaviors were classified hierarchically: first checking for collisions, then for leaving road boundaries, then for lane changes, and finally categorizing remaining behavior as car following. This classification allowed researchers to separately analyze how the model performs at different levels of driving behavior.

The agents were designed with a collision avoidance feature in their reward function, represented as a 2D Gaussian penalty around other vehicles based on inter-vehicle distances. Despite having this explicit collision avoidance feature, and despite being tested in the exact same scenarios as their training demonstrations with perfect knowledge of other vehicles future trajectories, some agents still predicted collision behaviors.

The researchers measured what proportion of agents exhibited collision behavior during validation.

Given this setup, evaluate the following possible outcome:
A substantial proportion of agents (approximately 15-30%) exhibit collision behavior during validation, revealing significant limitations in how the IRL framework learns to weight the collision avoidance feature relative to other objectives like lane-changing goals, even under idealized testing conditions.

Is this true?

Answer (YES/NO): YES